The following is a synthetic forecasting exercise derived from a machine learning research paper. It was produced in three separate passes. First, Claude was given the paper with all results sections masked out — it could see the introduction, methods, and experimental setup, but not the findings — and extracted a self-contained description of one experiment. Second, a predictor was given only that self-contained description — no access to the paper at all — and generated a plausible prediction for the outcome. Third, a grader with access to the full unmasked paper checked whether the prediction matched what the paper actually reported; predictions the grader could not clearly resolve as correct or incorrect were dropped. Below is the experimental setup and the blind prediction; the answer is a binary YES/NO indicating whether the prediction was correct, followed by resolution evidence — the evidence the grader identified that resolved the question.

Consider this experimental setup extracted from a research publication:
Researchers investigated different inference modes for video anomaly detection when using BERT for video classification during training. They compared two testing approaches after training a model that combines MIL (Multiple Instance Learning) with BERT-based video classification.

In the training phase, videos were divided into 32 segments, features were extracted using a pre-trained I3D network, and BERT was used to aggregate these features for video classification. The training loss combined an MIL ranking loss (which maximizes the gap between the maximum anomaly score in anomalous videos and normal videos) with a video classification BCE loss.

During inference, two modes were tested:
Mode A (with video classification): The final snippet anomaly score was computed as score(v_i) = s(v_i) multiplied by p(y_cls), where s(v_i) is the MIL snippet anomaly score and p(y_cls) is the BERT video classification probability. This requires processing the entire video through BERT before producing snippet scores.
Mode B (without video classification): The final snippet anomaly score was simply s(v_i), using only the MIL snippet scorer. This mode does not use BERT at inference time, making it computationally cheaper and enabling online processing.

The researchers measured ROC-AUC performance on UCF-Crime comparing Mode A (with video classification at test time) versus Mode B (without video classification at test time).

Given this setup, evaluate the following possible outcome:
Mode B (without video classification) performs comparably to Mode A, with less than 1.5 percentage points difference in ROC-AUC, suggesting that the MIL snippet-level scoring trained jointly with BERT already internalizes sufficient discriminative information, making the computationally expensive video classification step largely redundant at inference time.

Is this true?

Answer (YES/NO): NO